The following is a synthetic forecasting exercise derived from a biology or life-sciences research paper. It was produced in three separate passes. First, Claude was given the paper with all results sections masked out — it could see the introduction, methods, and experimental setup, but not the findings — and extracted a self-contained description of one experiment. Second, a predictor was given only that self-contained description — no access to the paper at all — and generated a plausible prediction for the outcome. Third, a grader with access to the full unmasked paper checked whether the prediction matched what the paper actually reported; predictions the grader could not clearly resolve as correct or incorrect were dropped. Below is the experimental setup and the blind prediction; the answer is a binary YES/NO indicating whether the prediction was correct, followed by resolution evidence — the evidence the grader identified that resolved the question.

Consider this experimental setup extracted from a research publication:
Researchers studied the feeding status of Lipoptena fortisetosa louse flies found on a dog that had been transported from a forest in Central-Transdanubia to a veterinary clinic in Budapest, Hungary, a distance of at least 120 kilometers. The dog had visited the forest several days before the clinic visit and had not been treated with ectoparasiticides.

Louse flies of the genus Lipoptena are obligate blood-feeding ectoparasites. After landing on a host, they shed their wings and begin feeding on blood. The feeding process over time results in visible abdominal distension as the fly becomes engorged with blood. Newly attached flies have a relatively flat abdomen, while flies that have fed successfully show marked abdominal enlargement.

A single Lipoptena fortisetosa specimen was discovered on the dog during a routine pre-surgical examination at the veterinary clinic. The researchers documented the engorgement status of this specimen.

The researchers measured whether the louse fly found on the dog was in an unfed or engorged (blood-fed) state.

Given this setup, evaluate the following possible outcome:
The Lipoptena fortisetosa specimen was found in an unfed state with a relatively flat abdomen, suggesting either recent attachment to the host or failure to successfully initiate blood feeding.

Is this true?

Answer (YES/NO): NO